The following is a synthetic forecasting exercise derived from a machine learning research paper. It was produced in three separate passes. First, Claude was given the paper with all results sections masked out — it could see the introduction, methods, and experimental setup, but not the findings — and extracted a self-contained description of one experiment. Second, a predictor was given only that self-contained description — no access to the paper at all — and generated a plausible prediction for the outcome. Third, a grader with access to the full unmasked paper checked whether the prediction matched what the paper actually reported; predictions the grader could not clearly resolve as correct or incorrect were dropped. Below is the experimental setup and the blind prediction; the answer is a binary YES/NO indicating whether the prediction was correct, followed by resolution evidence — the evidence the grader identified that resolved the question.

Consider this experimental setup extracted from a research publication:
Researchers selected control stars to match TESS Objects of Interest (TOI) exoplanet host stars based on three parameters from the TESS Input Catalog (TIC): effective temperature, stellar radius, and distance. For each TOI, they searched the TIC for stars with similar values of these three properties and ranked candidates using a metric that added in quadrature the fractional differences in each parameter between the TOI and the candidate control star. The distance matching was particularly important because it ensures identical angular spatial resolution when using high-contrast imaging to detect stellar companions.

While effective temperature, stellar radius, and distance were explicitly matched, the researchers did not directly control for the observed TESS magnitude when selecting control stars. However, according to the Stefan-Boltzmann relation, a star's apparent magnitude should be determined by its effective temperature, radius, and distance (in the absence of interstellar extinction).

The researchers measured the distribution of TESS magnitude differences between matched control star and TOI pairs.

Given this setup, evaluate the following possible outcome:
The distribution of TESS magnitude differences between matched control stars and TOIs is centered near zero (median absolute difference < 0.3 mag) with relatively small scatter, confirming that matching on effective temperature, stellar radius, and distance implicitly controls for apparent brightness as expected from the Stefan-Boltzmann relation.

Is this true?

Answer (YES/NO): YES